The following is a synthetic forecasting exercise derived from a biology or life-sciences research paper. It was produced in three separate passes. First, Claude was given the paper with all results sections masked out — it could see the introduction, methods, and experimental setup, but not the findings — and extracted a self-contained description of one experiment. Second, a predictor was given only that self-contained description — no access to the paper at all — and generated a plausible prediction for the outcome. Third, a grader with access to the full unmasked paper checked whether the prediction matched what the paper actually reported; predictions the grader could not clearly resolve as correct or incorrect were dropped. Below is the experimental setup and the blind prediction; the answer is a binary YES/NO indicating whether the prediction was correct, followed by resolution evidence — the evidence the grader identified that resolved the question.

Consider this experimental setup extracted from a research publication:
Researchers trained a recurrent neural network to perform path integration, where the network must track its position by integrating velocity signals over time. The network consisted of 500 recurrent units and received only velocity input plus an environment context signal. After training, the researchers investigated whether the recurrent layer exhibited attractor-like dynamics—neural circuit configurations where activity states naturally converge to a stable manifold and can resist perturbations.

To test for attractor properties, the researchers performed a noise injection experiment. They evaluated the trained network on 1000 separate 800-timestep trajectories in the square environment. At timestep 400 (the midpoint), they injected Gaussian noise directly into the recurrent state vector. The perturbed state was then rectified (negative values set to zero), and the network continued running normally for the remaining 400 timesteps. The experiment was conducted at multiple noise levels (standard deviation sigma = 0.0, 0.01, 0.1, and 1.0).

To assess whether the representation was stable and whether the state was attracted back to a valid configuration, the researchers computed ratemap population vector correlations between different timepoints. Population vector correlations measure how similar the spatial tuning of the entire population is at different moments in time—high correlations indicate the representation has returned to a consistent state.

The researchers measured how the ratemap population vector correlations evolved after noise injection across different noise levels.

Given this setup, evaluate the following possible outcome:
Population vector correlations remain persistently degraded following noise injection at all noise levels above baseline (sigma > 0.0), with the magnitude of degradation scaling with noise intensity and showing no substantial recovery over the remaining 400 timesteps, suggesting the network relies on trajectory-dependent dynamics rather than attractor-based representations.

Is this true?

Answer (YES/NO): NO